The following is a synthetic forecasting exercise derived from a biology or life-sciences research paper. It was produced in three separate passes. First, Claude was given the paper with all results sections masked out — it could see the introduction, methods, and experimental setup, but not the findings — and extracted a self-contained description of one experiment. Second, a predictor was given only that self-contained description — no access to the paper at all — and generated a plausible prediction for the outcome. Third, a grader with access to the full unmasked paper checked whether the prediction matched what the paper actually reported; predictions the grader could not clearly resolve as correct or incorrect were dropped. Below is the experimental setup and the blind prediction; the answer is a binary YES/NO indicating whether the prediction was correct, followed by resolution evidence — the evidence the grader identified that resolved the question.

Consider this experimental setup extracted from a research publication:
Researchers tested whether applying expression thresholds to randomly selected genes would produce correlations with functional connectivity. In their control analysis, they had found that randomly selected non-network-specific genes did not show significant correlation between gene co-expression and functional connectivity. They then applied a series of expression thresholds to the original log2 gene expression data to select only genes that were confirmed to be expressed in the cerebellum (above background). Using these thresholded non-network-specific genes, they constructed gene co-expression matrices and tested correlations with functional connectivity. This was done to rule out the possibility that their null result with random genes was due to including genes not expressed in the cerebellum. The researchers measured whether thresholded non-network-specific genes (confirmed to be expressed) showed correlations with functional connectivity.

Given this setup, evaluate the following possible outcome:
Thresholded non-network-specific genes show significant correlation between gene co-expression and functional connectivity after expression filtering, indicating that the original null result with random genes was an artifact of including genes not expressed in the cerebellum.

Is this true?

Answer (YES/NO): NO